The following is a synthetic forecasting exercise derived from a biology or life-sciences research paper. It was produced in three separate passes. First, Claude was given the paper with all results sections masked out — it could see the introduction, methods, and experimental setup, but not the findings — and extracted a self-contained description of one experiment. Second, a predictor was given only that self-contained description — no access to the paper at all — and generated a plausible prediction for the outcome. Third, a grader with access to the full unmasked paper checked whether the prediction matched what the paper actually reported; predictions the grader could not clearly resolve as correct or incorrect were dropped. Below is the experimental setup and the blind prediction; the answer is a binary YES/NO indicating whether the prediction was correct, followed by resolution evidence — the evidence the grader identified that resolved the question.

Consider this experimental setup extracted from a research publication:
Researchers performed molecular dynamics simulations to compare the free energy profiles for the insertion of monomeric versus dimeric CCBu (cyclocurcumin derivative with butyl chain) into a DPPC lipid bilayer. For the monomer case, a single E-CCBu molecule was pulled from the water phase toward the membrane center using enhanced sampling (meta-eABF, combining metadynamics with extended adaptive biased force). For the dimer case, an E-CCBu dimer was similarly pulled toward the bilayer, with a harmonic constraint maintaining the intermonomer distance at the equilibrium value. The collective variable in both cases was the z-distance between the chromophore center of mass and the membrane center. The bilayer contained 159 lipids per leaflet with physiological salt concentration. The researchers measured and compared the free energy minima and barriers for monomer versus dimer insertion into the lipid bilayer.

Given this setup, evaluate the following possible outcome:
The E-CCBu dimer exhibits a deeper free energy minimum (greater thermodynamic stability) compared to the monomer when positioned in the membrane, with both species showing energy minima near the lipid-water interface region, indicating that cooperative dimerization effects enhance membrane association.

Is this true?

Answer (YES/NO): NO